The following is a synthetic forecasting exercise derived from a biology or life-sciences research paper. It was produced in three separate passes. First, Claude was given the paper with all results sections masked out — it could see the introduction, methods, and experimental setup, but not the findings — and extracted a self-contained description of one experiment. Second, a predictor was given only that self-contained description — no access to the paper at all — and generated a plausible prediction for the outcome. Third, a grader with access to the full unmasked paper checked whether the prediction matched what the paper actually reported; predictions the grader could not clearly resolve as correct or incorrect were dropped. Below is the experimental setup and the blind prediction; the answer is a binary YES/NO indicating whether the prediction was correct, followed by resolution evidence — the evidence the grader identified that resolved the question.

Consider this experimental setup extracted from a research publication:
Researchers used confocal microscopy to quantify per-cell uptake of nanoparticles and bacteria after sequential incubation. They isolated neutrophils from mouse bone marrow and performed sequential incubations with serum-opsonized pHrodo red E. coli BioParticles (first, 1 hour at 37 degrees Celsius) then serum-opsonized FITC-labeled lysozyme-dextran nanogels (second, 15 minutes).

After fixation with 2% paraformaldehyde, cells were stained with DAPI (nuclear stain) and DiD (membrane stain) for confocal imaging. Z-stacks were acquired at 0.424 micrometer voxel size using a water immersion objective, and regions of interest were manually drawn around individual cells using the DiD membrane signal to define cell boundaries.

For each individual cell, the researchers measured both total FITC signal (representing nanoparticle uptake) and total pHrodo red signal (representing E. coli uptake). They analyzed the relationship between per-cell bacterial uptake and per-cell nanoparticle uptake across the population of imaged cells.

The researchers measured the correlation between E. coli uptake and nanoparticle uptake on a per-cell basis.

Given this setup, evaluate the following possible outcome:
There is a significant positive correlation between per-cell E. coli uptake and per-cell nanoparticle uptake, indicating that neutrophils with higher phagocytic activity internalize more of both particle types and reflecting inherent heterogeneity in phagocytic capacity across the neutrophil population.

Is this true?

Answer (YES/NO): YES